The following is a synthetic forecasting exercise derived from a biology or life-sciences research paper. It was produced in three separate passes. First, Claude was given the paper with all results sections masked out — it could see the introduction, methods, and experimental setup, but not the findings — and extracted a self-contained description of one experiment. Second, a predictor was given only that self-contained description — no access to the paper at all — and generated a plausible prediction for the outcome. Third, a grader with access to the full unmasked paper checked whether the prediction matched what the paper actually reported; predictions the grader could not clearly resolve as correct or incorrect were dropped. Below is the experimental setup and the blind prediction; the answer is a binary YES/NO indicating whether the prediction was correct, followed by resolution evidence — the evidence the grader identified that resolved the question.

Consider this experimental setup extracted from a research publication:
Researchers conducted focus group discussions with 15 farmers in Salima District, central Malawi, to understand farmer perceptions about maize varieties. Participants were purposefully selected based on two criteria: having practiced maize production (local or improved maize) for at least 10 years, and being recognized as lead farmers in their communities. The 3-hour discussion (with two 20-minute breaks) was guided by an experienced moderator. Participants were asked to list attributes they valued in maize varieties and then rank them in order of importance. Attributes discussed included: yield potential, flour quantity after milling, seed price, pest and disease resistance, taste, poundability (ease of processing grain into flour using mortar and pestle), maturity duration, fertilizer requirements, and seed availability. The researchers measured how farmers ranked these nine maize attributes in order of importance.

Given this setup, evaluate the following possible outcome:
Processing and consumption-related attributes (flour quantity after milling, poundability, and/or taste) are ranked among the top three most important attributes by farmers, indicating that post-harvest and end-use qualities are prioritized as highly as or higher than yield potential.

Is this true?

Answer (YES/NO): NO